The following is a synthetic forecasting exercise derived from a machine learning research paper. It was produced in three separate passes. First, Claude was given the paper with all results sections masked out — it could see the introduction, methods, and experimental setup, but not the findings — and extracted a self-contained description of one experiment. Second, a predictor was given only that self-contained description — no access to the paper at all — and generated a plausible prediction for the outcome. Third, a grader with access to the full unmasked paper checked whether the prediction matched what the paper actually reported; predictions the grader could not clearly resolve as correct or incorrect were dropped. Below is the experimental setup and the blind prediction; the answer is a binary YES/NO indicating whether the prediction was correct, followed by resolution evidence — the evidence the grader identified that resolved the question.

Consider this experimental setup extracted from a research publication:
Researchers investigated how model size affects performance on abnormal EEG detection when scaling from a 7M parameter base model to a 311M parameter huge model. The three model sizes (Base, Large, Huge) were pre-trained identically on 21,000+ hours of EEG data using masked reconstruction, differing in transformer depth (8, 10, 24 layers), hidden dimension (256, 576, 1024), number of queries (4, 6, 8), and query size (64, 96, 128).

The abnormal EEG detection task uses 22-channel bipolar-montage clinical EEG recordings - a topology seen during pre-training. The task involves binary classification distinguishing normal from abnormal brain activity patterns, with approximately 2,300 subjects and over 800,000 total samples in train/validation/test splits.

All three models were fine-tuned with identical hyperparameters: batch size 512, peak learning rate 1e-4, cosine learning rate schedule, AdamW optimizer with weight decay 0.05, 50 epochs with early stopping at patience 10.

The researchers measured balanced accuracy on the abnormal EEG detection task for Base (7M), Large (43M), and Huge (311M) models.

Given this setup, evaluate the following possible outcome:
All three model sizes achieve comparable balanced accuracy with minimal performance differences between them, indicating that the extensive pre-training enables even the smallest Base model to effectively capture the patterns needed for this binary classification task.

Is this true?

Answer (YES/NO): YES